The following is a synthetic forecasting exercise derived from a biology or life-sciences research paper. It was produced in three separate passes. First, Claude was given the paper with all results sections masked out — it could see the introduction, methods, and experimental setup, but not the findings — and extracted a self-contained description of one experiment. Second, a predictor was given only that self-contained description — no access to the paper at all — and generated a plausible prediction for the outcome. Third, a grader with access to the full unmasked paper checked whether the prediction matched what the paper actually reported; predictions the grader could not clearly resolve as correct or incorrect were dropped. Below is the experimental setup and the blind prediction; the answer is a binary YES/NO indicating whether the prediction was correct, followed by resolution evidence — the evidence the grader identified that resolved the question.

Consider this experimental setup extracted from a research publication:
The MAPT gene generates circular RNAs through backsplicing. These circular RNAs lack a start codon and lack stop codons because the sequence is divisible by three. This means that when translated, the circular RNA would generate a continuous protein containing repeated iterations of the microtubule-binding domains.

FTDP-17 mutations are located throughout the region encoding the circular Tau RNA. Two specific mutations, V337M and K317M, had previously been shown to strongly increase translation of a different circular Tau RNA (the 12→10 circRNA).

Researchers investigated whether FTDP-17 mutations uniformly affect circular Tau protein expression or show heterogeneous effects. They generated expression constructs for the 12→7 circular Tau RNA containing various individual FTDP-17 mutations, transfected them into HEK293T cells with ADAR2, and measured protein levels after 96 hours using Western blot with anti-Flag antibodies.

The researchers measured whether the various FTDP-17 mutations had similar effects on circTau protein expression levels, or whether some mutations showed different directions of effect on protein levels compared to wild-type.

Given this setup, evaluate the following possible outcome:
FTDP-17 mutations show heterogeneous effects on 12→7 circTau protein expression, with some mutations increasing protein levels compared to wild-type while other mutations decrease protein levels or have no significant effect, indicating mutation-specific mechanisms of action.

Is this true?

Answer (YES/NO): YES